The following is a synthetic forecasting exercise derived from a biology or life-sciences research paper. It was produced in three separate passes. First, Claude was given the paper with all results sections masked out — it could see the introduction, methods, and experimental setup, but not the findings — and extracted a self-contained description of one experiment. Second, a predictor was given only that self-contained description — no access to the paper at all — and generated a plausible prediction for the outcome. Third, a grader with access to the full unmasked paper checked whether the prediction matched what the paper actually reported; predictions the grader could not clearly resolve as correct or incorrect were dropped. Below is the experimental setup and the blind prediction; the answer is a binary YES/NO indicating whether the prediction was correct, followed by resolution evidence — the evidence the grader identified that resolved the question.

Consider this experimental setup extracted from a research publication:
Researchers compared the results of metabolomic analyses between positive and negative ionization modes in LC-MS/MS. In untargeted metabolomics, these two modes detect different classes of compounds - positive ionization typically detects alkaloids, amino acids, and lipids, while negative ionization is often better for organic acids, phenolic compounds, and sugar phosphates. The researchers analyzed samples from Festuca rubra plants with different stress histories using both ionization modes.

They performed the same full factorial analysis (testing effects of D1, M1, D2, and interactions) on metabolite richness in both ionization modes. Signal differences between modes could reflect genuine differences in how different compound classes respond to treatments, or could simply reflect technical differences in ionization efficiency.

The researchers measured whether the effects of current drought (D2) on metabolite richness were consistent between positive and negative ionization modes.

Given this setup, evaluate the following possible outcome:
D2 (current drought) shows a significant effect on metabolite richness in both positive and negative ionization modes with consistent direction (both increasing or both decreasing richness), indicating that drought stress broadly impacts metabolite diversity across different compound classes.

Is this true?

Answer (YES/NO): NO